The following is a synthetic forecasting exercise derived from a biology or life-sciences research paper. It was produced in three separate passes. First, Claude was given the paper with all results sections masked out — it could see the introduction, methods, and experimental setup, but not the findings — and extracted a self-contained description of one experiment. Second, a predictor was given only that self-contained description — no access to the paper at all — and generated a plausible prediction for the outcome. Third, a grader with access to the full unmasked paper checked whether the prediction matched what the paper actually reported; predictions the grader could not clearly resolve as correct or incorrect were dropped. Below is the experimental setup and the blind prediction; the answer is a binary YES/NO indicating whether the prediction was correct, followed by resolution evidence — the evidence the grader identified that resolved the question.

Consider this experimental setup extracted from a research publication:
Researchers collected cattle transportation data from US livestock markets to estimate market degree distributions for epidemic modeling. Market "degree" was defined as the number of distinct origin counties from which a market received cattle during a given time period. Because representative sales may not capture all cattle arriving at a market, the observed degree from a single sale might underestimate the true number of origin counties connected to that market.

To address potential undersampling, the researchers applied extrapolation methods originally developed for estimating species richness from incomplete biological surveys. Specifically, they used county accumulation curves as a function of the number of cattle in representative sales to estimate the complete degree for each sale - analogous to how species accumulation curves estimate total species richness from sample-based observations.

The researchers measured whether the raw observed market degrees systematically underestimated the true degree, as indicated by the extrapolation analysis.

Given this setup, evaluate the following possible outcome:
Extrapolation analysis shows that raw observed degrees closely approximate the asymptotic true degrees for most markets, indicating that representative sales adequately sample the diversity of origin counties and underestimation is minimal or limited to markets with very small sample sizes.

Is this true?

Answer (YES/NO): YES